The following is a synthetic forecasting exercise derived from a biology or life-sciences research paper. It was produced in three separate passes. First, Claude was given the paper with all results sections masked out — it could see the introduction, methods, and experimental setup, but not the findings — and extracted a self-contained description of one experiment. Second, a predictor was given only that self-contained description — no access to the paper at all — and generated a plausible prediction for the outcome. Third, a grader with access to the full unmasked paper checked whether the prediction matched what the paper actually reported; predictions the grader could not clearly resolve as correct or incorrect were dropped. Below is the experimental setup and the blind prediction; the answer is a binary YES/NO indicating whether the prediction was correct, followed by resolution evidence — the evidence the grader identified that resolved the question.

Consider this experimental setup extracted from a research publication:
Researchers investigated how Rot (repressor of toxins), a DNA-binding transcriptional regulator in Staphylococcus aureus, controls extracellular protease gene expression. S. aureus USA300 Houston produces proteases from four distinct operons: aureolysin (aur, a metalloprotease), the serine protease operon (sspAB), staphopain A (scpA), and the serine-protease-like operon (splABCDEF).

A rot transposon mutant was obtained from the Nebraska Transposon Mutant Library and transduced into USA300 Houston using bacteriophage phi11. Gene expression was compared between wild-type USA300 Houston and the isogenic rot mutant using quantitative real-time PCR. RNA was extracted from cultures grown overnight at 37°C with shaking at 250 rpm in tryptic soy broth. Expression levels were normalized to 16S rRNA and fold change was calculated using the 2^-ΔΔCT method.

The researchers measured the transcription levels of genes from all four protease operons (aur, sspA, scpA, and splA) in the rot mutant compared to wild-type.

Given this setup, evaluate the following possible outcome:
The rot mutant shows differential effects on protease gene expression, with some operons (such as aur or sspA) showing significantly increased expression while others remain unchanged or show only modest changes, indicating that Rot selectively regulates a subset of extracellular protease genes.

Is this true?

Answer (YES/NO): NO